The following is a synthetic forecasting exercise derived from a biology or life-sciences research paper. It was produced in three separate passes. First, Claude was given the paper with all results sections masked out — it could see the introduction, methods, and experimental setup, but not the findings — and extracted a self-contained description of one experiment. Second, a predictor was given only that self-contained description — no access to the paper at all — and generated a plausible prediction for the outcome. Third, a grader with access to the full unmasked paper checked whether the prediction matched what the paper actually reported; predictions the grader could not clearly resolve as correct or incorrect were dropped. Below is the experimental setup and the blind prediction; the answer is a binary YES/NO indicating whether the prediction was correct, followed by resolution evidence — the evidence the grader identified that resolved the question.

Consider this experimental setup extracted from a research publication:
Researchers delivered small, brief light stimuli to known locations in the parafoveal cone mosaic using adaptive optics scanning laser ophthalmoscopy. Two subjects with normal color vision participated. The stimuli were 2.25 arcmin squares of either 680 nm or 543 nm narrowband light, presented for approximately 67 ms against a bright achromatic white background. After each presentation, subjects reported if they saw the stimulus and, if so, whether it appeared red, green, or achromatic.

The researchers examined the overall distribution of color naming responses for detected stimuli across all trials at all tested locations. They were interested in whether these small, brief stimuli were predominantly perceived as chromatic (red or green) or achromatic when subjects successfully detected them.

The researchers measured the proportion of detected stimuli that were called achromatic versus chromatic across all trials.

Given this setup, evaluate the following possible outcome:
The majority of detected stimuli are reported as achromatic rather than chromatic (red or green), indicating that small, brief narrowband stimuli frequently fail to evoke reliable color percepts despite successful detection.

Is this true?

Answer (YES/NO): YES